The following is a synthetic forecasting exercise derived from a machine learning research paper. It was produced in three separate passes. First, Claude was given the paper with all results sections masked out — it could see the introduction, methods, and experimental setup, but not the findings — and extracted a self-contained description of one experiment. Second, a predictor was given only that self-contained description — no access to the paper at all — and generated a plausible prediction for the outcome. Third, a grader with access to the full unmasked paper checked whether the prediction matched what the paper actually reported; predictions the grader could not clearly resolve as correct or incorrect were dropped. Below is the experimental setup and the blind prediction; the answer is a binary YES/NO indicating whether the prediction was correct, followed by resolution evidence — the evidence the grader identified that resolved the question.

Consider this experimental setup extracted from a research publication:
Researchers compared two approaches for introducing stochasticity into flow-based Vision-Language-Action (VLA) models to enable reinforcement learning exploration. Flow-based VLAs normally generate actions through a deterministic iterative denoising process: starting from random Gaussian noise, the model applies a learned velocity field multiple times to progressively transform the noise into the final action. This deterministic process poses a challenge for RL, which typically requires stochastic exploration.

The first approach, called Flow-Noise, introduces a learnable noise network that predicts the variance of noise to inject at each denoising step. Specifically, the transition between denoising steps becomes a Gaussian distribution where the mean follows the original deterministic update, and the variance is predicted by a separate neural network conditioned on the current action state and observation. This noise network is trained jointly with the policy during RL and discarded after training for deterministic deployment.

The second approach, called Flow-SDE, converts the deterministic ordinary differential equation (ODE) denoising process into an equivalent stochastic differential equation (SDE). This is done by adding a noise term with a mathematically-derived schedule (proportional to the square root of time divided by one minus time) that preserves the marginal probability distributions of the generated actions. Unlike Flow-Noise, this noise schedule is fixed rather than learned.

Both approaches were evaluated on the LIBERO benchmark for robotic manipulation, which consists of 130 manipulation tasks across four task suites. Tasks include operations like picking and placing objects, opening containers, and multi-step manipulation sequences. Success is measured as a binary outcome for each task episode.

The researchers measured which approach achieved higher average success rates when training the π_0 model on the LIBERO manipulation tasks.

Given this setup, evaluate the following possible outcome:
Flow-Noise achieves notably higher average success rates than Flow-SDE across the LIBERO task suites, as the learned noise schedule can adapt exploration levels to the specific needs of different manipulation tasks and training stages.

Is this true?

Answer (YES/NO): NO